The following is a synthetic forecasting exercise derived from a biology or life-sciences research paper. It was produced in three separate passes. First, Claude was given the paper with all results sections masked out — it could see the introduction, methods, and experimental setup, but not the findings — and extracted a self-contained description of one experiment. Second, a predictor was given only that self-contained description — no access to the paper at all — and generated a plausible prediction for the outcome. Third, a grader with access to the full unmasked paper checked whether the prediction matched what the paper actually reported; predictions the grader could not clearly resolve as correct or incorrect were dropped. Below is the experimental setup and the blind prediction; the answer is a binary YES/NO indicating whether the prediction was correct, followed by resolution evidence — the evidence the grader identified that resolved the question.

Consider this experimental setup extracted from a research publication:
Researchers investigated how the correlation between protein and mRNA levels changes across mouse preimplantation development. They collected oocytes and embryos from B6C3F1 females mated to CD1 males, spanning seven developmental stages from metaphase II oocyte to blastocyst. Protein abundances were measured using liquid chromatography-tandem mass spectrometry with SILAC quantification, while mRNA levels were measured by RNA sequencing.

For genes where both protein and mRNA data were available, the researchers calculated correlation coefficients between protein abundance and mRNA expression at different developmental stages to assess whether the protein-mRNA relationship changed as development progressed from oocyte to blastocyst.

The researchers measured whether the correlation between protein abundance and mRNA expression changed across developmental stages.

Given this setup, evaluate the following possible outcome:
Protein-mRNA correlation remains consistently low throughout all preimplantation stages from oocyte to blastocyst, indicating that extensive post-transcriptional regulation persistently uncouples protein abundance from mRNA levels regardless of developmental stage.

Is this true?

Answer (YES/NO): NO